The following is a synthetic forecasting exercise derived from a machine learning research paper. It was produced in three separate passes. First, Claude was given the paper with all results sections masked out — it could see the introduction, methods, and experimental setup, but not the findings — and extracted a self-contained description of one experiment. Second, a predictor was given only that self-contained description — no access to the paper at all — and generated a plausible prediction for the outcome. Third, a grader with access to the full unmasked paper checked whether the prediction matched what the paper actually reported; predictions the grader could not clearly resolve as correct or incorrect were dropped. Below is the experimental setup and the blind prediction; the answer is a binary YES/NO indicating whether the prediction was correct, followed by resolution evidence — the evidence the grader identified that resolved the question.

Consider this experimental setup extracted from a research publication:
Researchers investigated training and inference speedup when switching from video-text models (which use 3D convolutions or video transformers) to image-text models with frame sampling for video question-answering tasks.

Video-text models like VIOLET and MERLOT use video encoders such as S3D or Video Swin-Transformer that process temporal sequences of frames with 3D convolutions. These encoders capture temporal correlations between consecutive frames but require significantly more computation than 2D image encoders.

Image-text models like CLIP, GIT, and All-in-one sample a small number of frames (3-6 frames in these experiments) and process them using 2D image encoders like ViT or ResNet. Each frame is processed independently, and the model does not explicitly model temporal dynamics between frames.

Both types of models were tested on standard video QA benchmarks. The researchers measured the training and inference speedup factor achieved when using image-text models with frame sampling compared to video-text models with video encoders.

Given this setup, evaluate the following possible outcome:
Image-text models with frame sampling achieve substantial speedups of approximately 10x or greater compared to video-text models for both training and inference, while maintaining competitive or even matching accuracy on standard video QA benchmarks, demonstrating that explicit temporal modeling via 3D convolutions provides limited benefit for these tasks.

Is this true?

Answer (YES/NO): NO